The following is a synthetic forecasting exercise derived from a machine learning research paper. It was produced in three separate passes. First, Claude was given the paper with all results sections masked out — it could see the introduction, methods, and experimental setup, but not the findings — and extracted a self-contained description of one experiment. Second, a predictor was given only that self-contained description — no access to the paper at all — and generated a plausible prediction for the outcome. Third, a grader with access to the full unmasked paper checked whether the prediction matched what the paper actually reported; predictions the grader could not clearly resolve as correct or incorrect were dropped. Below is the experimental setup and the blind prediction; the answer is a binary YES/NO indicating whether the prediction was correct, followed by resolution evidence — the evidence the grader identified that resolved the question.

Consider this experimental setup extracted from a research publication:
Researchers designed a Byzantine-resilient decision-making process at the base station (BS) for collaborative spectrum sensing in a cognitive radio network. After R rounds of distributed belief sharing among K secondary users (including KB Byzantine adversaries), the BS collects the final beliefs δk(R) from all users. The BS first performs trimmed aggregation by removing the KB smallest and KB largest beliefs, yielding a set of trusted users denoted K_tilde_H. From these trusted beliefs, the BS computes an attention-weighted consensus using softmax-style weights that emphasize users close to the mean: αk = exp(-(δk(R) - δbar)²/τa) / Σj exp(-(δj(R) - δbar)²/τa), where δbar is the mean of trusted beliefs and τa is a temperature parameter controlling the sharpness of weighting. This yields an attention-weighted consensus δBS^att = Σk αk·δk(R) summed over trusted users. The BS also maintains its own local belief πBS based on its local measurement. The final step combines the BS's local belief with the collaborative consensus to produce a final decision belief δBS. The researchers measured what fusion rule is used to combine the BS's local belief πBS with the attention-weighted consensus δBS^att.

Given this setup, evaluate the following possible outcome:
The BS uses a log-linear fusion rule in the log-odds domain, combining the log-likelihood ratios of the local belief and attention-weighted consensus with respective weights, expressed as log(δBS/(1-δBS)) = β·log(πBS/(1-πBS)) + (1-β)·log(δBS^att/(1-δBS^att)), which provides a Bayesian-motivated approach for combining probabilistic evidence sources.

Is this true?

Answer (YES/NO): NO